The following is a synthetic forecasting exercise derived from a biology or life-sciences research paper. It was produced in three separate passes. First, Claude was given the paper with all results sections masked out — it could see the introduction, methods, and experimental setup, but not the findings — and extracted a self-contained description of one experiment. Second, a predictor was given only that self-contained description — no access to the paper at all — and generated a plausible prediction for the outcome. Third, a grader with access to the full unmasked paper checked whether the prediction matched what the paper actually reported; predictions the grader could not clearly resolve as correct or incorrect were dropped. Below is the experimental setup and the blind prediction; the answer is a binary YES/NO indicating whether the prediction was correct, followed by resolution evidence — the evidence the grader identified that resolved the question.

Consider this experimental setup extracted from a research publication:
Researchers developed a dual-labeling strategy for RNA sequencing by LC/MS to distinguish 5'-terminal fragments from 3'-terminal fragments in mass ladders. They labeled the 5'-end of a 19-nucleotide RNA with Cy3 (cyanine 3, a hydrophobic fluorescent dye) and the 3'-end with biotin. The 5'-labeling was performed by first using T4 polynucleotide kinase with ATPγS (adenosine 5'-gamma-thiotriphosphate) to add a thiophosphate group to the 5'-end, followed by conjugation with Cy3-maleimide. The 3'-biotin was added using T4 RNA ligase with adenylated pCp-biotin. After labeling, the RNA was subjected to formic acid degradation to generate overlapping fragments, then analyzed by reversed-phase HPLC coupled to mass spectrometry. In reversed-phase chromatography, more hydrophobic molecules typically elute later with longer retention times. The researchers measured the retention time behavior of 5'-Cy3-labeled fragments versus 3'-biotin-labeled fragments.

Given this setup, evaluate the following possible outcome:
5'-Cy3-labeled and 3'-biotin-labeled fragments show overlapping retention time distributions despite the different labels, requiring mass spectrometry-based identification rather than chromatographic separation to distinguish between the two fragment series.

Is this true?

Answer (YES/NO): NO